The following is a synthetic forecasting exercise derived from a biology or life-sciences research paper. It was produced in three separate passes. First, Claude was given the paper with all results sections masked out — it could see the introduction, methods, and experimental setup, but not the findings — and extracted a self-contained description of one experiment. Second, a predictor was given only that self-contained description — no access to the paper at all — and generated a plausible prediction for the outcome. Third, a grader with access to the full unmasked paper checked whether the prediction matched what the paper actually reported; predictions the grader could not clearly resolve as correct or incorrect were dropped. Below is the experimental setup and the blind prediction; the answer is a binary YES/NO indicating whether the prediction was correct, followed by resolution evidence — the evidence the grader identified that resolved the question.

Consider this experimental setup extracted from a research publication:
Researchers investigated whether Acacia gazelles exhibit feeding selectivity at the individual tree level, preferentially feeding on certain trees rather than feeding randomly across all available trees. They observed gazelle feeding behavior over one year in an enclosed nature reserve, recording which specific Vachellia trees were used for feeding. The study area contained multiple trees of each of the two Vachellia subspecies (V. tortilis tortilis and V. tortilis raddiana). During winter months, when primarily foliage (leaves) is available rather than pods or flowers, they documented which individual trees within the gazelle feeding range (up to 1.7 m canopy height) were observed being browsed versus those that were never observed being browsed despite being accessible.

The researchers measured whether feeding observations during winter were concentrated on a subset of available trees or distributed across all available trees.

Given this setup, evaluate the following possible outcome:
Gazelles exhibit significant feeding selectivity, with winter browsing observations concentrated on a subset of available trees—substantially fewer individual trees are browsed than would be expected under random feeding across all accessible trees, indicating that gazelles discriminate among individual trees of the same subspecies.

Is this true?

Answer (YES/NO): YES